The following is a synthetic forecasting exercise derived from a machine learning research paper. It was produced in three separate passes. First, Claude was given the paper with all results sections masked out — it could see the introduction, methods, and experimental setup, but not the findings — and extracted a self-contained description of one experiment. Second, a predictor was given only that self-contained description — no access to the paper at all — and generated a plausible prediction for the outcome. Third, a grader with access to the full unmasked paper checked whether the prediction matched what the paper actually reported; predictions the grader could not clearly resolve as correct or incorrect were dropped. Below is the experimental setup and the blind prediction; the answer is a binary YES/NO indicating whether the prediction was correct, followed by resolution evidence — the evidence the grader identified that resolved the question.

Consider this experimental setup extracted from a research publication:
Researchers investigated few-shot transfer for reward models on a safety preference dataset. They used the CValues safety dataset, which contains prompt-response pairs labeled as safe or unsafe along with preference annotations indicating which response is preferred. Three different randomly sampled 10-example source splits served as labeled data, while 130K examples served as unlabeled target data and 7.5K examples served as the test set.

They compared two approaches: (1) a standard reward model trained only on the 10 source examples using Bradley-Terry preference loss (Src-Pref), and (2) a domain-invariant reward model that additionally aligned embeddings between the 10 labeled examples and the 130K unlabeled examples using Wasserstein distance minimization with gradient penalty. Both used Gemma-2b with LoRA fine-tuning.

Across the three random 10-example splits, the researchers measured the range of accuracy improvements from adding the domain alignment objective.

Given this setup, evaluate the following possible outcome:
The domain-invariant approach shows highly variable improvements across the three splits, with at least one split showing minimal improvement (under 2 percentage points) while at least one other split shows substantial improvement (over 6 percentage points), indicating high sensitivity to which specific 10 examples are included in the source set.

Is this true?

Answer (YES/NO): NO